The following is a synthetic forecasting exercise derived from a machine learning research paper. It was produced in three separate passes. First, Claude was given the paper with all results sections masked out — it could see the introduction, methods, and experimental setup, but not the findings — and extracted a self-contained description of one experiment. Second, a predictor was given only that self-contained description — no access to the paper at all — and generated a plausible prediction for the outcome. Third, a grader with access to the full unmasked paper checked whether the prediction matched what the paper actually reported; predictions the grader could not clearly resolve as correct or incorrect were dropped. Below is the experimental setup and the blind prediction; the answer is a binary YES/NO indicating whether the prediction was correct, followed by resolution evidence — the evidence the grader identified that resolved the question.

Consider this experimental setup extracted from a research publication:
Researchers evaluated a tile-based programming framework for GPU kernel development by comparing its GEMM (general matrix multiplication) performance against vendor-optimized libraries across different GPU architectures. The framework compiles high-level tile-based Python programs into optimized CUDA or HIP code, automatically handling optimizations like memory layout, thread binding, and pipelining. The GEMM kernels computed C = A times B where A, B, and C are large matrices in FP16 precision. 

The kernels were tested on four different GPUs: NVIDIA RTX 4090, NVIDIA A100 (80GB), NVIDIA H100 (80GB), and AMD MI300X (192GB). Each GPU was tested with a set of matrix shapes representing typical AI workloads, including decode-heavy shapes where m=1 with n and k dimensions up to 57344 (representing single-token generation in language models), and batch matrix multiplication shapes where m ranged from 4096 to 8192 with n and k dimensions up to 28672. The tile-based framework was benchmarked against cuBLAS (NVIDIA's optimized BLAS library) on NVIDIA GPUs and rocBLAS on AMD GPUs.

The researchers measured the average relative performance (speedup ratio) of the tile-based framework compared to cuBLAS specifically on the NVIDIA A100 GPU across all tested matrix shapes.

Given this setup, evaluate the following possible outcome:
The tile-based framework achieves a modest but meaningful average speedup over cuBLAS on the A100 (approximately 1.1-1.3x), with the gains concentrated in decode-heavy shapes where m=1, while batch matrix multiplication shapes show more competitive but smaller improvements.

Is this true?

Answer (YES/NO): NO